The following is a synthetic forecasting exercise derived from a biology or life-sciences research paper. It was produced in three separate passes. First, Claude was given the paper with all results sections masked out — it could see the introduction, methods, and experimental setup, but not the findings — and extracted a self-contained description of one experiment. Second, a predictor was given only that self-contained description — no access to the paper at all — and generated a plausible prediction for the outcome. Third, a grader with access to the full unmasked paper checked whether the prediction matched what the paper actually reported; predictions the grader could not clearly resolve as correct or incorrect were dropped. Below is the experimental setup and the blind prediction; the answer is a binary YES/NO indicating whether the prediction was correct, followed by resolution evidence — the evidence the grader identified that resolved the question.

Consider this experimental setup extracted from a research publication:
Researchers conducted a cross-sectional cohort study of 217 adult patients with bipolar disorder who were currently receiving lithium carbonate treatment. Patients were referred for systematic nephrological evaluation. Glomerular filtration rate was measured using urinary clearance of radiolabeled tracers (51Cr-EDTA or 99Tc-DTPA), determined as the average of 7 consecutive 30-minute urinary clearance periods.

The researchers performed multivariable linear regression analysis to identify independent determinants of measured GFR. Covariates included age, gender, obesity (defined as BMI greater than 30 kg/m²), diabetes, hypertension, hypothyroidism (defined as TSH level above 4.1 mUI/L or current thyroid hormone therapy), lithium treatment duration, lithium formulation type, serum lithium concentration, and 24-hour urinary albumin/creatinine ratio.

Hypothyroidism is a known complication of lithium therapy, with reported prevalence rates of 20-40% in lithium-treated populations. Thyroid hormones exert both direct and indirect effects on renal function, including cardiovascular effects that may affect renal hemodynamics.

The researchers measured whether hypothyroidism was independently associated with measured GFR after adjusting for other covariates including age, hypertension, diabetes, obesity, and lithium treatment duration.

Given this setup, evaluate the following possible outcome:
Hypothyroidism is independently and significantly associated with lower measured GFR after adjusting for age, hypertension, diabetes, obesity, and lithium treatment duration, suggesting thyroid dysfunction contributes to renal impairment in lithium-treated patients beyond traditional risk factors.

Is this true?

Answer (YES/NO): YES